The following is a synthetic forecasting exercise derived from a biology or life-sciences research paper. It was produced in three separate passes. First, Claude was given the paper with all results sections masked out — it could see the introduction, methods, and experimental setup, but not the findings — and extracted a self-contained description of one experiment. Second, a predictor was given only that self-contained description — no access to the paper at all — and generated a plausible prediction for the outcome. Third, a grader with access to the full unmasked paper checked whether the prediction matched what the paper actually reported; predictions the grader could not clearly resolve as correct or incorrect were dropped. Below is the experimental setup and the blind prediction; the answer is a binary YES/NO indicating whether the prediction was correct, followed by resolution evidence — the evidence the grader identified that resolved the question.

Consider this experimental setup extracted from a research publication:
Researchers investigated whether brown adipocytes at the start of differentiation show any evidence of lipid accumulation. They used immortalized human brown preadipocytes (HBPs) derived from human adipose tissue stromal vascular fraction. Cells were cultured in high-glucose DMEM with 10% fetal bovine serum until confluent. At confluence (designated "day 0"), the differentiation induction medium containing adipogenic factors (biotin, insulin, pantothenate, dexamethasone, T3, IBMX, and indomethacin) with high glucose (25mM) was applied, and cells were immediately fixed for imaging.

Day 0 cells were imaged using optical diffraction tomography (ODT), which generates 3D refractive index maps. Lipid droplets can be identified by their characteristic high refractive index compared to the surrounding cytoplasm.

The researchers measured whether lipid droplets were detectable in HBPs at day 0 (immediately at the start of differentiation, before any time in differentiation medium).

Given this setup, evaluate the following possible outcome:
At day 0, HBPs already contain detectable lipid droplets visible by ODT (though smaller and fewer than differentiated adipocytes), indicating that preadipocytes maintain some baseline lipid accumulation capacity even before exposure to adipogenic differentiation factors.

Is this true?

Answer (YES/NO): NO